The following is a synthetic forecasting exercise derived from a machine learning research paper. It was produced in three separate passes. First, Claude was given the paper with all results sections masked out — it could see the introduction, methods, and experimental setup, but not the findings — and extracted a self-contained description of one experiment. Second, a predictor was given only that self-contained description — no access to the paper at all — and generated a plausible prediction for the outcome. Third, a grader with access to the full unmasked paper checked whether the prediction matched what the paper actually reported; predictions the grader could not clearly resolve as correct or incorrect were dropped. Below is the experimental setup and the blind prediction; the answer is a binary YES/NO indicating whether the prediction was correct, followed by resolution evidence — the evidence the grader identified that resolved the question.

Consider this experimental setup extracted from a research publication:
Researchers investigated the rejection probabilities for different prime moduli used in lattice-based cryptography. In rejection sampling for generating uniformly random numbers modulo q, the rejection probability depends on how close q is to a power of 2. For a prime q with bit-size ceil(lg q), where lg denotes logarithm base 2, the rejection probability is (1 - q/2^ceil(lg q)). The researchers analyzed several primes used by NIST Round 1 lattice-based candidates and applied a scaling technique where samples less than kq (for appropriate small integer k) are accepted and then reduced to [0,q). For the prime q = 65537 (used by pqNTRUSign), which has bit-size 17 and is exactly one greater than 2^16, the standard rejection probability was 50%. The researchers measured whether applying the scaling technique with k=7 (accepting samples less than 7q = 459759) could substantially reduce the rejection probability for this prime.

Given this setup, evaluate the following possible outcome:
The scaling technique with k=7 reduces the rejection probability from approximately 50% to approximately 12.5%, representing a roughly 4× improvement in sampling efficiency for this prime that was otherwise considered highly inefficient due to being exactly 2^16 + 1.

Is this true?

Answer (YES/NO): YES